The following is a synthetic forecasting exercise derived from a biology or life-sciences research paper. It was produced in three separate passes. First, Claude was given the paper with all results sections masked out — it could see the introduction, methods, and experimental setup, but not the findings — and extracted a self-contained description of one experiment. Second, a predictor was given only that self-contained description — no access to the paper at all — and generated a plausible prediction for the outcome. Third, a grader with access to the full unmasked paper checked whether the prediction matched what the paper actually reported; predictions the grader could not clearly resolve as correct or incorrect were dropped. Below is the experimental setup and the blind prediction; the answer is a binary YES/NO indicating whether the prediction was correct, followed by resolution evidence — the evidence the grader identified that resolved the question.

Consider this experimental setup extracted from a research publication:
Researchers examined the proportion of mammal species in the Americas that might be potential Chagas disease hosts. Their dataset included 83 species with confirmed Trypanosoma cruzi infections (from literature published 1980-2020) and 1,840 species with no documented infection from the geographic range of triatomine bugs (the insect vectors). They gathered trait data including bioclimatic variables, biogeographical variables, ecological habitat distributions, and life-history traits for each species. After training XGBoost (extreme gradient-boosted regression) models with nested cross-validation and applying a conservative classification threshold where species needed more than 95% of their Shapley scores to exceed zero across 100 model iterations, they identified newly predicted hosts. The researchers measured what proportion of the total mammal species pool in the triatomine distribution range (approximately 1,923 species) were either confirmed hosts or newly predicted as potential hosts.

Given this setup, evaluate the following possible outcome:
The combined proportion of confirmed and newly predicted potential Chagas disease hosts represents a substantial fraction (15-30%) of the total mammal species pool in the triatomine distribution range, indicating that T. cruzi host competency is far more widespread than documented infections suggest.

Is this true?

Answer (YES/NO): NO